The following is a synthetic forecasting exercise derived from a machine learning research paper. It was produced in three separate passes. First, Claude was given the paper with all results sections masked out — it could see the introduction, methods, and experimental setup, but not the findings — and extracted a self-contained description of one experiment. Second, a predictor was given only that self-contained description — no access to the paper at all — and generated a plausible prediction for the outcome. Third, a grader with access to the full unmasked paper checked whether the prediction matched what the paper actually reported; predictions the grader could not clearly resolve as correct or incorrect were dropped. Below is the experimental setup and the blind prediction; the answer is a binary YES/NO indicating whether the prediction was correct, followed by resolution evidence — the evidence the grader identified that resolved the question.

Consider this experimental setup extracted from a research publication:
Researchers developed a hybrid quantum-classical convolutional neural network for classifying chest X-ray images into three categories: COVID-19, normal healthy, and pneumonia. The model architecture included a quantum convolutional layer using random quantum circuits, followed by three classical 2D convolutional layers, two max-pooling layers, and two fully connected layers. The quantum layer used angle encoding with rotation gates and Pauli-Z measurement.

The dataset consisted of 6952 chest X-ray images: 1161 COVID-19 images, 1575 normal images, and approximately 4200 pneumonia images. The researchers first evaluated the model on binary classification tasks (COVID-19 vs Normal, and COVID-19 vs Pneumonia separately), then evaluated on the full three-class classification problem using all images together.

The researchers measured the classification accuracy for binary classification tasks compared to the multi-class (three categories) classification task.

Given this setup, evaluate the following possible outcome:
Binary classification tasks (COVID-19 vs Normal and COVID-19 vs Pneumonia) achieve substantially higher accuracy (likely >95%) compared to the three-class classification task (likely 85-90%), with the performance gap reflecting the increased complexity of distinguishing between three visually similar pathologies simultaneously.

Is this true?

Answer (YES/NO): YES